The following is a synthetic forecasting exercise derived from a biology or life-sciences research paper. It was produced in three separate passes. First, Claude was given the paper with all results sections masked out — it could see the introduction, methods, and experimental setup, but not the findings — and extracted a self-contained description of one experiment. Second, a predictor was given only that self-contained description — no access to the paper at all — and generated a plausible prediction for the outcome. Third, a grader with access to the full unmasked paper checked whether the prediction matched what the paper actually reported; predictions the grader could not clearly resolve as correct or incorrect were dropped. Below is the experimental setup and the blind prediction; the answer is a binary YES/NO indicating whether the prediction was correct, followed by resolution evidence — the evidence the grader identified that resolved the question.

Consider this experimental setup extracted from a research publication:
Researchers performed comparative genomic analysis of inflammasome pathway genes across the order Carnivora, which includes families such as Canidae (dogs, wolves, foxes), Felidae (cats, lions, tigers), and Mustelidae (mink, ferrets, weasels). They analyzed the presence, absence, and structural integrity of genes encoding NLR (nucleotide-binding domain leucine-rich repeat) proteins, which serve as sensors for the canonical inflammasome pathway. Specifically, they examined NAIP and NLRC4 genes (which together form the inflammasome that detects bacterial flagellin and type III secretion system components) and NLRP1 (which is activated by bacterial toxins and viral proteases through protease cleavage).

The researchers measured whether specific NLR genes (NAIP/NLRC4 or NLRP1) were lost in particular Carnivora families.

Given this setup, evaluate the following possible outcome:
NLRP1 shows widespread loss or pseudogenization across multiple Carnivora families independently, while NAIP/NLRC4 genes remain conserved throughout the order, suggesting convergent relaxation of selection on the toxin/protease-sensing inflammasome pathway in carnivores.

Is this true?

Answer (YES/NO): NO